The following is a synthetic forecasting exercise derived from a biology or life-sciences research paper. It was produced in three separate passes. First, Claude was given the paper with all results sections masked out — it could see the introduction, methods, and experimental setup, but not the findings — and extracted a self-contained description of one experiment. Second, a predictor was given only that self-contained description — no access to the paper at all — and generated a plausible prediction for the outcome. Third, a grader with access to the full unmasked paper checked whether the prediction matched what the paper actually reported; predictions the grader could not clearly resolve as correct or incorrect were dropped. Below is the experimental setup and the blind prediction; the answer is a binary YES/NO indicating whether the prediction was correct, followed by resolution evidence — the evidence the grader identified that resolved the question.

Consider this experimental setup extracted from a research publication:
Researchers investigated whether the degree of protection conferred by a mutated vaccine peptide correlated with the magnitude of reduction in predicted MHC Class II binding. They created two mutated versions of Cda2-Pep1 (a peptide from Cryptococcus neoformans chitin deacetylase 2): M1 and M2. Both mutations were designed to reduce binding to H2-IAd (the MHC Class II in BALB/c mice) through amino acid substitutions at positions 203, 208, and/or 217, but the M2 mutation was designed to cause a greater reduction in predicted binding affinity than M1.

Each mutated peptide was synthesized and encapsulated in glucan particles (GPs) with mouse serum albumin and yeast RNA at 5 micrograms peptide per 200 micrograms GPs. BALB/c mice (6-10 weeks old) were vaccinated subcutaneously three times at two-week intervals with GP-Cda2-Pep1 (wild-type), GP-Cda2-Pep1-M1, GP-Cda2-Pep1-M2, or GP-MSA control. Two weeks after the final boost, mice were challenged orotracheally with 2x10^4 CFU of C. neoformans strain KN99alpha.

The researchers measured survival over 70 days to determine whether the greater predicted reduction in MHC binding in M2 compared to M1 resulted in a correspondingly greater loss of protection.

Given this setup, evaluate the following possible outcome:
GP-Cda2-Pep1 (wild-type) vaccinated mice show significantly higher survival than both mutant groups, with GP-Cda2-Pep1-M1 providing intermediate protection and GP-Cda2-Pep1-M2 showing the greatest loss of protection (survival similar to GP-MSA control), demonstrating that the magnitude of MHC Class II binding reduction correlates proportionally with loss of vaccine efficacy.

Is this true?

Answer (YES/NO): NO